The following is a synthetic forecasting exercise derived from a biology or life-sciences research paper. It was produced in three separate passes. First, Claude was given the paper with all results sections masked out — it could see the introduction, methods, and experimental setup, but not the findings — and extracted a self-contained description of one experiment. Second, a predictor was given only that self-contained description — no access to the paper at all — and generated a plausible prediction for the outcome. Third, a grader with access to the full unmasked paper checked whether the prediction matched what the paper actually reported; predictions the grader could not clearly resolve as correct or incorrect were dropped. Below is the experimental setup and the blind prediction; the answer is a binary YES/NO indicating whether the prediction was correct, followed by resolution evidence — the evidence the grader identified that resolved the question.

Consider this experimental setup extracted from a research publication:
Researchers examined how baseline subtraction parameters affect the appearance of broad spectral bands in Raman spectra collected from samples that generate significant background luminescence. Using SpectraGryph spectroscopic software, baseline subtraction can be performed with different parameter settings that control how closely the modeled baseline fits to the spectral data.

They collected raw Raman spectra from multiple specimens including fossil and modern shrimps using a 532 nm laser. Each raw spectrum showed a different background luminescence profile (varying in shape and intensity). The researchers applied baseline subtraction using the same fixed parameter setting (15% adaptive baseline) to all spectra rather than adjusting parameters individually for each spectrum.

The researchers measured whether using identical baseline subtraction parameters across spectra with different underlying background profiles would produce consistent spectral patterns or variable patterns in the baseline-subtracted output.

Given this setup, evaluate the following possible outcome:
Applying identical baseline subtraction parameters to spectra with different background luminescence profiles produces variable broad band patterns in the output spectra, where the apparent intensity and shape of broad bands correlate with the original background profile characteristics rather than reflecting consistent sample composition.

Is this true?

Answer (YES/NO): YES